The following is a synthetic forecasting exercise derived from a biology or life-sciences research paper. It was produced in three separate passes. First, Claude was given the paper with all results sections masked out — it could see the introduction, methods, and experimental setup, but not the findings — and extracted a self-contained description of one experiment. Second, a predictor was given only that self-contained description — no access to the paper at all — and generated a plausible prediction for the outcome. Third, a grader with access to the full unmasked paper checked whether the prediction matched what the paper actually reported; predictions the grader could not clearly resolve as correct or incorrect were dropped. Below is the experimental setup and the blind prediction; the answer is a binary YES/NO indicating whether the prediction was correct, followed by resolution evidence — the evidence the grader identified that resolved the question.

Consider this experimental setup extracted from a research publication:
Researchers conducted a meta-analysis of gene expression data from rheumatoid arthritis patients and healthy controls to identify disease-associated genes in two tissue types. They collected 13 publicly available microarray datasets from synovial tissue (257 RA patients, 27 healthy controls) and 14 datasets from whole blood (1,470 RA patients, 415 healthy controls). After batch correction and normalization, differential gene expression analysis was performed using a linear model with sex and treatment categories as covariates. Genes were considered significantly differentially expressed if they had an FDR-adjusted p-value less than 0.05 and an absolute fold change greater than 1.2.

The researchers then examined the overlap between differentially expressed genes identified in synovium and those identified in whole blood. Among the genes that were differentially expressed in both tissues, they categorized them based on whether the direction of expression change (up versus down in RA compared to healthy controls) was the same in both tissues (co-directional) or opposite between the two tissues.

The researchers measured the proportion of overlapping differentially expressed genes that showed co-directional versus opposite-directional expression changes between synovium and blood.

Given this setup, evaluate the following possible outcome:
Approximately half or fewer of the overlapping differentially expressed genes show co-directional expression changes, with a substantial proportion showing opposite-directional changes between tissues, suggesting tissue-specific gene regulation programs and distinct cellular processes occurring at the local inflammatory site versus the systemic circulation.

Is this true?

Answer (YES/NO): NO